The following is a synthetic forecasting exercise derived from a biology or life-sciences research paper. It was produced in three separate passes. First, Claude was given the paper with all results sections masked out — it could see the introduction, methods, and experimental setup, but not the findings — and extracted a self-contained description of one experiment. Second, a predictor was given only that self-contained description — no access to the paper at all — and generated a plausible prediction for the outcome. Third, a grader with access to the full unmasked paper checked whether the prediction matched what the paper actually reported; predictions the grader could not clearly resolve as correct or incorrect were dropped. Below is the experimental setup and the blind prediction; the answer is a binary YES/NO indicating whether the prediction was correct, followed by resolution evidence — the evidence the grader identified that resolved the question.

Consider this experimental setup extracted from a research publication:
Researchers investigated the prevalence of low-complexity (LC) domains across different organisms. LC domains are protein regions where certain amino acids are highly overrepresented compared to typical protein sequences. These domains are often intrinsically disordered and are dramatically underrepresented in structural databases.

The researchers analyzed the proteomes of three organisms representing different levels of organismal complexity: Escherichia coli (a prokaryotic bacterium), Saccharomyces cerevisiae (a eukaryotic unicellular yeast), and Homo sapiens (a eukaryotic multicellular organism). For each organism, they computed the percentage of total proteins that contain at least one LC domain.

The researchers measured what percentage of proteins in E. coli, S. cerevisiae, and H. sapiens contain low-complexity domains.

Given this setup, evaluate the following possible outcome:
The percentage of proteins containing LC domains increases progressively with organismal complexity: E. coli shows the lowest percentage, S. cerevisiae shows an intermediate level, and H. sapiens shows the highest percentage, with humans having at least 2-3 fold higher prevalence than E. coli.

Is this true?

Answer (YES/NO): YES